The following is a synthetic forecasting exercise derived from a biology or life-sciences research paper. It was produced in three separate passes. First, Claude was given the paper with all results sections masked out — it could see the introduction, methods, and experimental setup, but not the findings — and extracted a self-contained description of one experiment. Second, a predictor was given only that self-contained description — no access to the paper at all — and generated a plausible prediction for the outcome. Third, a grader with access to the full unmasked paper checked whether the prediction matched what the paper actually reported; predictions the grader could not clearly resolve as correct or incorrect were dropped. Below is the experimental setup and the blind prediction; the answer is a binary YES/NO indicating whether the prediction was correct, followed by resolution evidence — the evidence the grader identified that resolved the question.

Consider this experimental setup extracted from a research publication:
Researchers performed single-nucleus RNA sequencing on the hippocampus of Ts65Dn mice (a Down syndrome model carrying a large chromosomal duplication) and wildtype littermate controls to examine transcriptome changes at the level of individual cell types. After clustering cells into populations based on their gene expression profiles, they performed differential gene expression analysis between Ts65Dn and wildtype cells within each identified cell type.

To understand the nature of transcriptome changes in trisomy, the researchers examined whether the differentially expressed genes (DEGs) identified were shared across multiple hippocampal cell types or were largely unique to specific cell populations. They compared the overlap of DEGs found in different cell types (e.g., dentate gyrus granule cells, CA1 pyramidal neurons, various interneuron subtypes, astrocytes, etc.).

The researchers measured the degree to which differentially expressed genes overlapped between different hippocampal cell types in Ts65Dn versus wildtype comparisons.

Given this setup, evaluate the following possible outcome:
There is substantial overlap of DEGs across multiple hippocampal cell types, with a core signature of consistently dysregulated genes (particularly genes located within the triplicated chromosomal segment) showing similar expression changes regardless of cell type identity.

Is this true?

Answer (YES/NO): NO